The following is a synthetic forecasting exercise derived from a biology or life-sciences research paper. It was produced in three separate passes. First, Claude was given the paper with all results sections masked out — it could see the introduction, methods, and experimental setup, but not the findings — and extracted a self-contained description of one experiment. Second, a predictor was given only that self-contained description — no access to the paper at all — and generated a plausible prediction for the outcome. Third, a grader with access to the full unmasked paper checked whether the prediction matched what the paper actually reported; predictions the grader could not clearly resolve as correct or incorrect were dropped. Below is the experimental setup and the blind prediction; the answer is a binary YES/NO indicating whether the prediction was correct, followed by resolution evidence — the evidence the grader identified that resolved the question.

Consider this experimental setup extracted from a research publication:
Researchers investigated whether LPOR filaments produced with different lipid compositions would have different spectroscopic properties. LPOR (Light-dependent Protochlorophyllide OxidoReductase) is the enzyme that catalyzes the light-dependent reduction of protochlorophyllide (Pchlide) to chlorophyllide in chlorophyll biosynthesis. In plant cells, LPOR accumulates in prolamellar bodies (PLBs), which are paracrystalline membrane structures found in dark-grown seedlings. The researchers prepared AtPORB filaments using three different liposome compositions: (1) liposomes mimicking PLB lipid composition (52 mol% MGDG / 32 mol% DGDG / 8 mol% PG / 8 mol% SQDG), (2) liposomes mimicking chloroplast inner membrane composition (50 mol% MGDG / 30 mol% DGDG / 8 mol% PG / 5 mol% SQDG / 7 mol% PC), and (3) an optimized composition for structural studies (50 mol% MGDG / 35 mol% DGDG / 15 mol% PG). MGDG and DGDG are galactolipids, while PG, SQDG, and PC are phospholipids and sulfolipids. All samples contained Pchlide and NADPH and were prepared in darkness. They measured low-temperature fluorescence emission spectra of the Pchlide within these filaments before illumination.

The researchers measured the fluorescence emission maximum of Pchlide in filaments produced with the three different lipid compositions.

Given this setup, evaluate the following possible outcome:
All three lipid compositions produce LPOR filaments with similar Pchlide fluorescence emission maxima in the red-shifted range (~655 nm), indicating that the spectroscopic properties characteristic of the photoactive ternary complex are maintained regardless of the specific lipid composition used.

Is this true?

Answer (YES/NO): YES